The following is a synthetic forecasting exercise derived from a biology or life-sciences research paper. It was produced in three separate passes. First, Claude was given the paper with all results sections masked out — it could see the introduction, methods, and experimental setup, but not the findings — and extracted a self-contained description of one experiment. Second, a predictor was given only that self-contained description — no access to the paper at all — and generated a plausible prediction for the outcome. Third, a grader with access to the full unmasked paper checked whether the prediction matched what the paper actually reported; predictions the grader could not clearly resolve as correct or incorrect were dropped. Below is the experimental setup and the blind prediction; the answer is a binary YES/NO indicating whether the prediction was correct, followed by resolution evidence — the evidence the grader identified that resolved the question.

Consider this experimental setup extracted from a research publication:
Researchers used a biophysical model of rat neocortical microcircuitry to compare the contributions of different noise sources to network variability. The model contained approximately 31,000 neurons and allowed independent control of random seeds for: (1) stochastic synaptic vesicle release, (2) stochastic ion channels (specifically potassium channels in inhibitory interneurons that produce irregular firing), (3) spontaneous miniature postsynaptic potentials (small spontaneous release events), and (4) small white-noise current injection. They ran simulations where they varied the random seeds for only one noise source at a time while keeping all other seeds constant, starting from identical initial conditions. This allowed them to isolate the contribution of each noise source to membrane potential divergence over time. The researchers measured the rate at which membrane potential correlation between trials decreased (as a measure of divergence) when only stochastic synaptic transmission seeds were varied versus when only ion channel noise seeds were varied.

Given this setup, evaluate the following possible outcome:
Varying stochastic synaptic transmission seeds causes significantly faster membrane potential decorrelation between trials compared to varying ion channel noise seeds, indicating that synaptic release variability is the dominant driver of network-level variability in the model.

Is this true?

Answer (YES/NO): YES